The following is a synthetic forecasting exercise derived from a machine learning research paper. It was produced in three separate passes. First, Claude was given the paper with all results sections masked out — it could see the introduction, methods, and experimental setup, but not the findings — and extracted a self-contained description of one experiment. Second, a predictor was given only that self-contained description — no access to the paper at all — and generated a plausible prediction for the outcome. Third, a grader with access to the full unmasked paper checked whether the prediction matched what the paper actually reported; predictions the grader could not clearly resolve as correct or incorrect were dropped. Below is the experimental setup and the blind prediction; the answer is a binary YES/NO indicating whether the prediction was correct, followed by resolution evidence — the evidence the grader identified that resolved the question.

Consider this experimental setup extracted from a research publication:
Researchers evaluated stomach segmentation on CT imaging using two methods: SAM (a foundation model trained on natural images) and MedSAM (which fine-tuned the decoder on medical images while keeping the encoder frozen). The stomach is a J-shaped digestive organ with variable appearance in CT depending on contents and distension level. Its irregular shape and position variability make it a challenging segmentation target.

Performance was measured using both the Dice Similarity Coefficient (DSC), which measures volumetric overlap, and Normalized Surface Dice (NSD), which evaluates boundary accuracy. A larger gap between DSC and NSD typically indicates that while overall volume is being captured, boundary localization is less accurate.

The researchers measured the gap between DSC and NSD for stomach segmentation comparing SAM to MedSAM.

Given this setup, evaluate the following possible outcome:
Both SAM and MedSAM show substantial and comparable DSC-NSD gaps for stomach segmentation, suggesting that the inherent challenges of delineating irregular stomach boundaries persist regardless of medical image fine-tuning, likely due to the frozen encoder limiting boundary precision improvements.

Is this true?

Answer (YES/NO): NO